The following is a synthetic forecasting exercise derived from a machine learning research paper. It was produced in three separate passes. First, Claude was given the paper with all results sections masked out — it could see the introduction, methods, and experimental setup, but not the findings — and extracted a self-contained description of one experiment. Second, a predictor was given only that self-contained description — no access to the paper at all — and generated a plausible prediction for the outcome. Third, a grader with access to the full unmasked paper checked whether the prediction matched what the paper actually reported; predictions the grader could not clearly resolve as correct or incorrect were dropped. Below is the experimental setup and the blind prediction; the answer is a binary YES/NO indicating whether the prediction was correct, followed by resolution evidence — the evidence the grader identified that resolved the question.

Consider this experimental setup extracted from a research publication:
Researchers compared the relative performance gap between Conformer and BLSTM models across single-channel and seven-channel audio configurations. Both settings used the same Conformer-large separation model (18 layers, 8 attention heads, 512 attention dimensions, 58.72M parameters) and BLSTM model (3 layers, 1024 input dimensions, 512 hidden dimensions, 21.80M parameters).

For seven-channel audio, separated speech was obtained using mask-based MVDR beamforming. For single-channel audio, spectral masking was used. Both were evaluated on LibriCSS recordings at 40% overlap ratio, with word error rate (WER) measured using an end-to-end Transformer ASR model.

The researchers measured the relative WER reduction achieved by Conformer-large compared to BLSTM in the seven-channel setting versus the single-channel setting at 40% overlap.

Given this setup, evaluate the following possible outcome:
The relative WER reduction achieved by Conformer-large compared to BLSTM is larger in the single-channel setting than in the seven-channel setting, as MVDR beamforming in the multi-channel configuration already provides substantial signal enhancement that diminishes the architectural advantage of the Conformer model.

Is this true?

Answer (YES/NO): YES